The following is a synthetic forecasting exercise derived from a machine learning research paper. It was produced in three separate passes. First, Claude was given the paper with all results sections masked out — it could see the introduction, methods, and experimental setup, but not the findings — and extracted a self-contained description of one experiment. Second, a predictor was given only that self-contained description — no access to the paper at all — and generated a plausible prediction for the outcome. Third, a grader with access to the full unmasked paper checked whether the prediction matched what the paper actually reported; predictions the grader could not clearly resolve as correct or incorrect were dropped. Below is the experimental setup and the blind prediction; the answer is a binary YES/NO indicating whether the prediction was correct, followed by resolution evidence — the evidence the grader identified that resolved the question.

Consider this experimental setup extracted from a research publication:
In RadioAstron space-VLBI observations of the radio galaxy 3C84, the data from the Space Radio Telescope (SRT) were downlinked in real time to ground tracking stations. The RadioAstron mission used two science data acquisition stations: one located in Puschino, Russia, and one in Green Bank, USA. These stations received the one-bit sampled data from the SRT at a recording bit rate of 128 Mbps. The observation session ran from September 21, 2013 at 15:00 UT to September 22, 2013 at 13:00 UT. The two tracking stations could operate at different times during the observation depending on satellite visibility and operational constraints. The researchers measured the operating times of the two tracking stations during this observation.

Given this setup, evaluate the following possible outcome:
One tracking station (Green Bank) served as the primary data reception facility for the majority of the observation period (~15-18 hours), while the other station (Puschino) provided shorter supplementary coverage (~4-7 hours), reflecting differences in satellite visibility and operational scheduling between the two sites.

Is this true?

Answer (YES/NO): NO